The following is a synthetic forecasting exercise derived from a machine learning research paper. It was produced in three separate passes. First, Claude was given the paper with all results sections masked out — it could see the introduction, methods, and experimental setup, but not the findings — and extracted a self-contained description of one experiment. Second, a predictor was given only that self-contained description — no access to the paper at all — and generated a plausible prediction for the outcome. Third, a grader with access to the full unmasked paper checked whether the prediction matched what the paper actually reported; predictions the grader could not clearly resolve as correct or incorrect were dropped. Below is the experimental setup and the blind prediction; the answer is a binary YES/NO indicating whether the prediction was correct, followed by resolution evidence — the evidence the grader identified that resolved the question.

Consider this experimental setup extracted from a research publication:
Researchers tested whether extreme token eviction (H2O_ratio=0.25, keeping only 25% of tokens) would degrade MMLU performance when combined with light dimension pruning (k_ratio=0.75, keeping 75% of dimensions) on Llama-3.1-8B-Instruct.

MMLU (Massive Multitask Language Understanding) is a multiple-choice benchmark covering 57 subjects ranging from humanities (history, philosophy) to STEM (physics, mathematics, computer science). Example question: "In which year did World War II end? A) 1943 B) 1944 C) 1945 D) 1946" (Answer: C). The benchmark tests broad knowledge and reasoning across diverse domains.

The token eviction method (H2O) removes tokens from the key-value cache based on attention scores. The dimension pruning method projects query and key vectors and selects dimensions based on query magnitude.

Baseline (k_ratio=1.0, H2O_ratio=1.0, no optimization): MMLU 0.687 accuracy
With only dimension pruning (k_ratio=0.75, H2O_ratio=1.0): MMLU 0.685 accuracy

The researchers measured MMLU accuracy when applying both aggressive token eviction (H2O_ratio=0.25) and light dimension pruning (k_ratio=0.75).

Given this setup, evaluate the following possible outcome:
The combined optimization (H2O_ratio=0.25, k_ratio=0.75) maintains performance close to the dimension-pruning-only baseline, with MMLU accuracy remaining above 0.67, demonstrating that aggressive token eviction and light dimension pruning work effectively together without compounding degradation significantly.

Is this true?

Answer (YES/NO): YES